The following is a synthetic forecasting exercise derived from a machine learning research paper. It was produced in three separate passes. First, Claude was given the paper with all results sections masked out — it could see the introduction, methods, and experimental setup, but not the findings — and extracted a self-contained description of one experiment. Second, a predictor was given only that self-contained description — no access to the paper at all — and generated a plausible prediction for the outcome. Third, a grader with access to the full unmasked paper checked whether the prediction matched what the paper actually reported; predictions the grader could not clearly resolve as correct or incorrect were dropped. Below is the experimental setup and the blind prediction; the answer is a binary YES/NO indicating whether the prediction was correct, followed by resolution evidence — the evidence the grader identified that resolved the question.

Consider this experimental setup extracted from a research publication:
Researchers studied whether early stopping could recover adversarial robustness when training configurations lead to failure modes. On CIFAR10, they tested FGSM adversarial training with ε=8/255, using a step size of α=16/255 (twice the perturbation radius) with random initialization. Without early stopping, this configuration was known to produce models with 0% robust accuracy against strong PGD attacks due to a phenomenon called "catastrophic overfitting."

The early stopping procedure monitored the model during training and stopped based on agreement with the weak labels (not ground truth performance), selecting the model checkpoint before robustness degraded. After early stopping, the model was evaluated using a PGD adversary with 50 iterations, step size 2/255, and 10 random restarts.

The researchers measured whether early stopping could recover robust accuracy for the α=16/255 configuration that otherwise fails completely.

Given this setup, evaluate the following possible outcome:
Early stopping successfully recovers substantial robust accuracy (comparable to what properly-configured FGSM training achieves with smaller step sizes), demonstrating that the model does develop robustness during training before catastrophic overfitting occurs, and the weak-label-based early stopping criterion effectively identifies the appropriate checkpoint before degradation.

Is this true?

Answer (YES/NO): YES